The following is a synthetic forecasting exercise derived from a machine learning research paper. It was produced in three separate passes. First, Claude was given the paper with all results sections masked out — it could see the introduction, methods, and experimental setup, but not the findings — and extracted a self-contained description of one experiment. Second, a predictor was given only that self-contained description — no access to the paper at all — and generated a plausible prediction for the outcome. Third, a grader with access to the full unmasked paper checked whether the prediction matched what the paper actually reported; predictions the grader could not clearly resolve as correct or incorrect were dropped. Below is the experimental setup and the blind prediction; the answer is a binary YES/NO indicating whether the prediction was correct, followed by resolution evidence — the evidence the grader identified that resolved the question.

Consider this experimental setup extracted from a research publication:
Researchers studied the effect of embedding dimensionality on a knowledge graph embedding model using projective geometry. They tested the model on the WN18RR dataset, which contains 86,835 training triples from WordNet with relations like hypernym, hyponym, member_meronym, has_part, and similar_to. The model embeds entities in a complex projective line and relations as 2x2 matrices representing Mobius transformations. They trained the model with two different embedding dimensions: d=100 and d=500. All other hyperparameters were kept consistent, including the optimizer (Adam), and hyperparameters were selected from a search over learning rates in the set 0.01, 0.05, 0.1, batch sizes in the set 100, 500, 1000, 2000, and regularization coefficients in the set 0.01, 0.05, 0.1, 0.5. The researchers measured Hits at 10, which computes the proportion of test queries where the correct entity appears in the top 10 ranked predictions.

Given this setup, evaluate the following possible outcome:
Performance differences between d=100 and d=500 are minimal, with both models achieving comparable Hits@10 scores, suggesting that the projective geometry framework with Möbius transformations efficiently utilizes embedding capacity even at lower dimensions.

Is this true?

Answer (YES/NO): YES